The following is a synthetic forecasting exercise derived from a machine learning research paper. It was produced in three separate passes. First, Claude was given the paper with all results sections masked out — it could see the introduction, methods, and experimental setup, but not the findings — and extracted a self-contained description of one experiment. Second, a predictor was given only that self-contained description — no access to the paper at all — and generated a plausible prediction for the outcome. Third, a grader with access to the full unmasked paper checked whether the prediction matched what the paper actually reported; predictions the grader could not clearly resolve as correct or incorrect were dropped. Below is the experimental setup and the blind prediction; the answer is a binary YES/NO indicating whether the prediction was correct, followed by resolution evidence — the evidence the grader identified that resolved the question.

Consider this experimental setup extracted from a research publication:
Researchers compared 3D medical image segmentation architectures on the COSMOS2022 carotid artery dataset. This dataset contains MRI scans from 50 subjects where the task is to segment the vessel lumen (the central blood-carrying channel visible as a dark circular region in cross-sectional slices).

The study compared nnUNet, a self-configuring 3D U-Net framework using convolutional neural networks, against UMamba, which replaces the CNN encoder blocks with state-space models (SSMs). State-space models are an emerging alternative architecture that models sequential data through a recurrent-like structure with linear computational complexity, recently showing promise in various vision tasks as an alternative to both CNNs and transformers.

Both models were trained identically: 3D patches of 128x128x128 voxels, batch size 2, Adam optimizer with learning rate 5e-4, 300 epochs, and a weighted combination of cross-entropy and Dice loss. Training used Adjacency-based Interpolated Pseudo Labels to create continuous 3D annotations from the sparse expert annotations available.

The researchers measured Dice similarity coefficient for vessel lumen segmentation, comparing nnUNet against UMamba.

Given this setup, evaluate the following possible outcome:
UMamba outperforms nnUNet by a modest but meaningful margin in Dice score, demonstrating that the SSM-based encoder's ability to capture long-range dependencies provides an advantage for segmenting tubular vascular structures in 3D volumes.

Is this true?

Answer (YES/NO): NO